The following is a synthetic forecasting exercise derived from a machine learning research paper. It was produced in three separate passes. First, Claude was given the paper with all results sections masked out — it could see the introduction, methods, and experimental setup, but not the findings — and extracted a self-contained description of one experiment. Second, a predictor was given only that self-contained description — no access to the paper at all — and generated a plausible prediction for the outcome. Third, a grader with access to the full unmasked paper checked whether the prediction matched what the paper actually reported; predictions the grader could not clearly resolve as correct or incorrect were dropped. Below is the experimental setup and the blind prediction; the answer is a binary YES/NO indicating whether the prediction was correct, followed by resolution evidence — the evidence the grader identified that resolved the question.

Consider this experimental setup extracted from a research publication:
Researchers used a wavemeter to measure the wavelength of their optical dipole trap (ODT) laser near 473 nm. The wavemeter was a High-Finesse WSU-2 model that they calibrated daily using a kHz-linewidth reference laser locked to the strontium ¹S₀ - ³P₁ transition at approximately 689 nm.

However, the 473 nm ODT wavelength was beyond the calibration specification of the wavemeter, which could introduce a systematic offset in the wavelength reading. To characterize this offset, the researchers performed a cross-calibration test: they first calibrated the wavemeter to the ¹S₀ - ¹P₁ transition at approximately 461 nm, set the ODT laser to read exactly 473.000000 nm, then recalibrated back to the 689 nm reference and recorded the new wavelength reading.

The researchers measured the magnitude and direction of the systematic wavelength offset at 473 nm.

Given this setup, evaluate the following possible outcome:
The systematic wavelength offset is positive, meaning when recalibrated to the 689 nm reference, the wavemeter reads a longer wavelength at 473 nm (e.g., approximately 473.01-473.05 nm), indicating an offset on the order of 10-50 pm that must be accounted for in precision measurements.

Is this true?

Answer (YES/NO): NO